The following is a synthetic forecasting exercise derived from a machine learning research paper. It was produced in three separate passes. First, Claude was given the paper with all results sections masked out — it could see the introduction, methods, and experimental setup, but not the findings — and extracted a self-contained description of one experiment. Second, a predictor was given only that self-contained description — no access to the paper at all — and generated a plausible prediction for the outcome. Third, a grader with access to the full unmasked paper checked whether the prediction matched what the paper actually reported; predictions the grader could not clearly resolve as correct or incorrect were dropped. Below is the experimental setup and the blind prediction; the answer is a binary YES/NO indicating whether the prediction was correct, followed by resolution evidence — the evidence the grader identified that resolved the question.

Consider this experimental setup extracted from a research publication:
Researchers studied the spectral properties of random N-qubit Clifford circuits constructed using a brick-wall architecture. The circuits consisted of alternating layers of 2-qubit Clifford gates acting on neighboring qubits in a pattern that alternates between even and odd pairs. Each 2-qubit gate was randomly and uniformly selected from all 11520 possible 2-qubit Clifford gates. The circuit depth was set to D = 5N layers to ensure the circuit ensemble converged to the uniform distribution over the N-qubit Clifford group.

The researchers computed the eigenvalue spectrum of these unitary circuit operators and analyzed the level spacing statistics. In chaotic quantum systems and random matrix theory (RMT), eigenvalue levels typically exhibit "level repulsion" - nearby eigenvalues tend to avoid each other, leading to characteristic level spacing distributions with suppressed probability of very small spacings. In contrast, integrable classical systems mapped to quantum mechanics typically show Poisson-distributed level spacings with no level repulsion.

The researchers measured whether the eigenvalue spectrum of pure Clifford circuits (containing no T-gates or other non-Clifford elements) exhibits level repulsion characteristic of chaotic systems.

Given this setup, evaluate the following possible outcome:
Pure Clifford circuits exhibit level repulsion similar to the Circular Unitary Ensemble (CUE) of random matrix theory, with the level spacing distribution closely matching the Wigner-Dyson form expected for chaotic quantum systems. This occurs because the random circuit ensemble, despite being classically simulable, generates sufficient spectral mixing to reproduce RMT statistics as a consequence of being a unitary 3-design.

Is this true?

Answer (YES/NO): NO